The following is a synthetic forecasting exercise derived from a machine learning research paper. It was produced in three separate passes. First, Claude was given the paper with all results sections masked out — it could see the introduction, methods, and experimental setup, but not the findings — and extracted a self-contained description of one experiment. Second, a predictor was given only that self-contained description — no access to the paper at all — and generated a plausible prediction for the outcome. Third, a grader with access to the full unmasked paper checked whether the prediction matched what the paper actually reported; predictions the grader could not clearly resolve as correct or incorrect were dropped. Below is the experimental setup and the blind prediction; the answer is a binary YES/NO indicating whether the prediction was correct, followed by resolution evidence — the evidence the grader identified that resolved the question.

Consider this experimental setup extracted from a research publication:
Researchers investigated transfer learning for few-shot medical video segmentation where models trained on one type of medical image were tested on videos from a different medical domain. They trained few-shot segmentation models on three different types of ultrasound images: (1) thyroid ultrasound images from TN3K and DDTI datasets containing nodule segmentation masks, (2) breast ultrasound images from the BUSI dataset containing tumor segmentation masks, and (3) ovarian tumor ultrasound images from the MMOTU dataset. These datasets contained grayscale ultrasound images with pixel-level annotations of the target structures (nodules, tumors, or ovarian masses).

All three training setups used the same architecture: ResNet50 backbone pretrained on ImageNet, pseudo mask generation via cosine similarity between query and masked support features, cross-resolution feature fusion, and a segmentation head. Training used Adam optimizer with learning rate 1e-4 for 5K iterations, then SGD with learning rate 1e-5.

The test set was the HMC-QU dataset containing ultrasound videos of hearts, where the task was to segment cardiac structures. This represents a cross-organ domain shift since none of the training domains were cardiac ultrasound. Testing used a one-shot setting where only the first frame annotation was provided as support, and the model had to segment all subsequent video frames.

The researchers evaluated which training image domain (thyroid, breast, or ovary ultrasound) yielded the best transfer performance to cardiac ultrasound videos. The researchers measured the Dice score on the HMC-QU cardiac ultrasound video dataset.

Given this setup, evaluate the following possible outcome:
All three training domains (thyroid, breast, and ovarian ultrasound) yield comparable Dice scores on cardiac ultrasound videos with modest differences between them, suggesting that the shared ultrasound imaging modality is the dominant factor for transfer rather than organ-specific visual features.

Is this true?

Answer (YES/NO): NO